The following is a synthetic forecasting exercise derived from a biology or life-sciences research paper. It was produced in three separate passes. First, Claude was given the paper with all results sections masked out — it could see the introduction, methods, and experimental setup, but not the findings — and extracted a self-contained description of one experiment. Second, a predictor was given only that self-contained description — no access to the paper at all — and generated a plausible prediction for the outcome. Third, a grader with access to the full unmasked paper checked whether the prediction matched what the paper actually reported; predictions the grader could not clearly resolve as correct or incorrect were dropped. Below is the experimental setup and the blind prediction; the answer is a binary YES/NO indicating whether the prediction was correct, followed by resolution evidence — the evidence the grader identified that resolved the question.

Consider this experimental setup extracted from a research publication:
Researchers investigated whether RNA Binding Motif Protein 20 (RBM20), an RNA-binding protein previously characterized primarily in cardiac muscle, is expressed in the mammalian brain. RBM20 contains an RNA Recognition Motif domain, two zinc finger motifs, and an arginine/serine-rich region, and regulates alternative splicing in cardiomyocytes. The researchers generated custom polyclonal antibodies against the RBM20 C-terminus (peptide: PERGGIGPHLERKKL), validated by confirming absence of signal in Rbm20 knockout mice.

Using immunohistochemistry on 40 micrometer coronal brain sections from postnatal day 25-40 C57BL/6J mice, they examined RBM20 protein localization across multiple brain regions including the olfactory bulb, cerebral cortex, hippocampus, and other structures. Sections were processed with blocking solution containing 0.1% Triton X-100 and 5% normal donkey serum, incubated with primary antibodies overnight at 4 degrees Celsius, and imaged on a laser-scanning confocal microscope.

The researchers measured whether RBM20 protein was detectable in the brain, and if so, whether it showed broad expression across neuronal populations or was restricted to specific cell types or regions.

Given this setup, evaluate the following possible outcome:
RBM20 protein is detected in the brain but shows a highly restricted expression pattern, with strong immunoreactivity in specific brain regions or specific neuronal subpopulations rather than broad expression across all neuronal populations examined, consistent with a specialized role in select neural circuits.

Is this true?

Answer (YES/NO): YES